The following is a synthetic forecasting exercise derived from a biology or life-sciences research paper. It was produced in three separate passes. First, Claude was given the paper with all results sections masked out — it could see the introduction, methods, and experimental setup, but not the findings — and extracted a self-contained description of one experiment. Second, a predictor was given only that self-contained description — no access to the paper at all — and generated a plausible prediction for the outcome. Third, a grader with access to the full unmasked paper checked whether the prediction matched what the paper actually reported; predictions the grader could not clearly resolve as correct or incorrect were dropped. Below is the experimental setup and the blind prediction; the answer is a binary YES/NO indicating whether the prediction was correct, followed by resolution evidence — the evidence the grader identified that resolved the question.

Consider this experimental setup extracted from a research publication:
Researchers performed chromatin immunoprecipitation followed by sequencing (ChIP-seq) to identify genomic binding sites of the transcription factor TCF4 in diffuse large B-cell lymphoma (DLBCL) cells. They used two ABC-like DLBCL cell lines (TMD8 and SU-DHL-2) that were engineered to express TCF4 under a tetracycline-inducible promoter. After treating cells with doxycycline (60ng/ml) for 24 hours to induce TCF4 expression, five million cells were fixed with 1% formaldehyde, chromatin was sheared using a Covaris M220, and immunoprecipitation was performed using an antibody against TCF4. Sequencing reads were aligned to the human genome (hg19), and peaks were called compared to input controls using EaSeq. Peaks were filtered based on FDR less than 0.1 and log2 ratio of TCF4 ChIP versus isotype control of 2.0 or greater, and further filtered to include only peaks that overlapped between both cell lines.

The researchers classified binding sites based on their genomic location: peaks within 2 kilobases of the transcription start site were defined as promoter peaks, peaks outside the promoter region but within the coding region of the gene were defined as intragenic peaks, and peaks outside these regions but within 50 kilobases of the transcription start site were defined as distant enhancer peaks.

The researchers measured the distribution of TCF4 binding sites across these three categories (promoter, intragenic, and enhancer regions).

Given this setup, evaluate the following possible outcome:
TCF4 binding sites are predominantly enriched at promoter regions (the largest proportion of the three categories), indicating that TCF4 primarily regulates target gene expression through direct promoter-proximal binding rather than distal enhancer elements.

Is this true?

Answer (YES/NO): NO